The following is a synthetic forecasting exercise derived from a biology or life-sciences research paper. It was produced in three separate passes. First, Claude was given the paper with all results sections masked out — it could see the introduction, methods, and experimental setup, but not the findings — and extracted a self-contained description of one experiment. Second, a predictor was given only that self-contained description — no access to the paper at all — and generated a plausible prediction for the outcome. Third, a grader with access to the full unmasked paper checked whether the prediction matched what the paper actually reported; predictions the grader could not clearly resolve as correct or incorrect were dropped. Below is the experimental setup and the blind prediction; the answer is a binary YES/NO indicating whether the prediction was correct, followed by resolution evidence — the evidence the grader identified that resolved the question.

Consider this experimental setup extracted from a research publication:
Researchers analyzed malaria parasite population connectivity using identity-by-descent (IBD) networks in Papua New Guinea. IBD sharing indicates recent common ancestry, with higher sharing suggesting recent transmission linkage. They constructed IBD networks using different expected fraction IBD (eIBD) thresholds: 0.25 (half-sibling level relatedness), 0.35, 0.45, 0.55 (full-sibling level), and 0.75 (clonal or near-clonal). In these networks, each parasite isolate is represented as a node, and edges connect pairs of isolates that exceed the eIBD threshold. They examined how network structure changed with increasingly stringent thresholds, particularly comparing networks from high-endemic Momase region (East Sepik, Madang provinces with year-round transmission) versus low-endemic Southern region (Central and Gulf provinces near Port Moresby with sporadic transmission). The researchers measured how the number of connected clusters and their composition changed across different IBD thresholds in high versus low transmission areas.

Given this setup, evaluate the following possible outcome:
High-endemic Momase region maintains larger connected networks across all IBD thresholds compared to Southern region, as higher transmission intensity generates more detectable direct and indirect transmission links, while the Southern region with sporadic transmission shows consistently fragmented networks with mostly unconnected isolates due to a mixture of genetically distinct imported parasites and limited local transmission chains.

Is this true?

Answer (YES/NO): NO